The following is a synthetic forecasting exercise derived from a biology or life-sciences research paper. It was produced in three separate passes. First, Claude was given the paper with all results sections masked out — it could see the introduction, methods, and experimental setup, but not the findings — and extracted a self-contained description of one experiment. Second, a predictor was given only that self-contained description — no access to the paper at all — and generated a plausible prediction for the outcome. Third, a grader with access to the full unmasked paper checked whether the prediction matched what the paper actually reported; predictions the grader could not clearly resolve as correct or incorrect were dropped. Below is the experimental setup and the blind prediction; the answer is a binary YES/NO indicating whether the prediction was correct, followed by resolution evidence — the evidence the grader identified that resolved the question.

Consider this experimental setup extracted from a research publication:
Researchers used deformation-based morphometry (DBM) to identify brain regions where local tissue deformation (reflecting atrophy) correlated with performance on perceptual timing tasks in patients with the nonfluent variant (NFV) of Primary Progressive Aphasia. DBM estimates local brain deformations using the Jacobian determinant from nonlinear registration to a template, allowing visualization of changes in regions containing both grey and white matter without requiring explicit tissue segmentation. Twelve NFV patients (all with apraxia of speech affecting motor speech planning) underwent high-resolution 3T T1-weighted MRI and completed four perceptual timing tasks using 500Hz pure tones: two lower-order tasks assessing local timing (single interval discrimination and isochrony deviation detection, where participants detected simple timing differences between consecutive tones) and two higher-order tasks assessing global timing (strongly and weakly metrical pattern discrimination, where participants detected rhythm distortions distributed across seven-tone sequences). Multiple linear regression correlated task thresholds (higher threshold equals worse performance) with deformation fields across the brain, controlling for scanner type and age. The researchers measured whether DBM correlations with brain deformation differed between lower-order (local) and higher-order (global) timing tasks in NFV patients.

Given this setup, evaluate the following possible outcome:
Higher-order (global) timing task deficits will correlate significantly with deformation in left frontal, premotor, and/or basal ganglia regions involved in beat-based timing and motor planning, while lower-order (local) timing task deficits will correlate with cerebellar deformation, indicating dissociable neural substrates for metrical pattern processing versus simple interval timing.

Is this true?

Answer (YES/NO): NO